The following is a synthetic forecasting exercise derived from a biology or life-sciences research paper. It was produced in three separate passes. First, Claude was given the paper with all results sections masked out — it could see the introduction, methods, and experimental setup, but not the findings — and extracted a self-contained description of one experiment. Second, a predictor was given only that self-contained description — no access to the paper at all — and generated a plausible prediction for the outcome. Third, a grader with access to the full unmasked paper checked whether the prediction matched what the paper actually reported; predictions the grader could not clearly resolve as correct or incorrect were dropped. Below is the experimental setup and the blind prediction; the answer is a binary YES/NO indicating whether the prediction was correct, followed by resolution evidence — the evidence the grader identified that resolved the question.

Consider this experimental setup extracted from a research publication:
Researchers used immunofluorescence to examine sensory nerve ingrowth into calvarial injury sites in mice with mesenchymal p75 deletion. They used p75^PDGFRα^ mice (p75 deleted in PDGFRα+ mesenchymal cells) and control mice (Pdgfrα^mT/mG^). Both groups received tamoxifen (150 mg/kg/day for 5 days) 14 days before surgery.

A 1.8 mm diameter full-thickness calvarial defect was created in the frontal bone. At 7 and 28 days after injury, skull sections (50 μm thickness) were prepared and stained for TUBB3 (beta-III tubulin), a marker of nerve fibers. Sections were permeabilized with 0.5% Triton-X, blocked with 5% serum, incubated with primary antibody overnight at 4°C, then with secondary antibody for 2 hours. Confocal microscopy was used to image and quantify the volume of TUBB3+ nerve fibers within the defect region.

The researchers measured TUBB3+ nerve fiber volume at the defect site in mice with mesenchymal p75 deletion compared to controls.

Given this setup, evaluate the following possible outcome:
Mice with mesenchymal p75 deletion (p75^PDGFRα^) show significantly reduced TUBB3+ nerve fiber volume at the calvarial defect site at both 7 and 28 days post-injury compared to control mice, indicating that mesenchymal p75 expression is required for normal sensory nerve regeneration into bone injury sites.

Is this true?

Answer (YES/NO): NO